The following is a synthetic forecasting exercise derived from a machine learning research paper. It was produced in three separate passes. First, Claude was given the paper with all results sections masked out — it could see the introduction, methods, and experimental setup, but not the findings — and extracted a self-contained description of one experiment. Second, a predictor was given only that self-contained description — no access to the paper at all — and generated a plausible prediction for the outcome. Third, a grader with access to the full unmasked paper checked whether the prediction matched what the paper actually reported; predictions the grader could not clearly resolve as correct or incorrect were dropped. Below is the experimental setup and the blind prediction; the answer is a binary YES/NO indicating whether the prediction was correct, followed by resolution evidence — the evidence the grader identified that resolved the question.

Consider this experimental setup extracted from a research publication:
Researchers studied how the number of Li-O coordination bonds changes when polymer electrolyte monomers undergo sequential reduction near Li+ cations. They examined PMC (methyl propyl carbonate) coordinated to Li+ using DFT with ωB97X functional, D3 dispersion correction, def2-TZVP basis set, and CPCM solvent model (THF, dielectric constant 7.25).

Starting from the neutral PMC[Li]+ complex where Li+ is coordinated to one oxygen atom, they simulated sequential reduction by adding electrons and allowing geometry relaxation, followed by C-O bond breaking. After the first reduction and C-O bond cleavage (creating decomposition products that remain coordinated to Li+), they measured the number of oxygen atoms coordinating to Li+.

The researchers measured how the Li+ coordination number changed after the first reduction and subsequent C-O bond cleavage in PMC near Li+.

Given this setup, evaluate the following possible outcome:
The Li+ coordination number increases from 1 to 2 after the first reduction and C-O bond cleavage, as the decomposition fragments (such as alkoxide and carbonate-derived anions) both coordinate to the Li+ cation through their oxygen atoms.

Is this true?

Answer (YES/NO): YES